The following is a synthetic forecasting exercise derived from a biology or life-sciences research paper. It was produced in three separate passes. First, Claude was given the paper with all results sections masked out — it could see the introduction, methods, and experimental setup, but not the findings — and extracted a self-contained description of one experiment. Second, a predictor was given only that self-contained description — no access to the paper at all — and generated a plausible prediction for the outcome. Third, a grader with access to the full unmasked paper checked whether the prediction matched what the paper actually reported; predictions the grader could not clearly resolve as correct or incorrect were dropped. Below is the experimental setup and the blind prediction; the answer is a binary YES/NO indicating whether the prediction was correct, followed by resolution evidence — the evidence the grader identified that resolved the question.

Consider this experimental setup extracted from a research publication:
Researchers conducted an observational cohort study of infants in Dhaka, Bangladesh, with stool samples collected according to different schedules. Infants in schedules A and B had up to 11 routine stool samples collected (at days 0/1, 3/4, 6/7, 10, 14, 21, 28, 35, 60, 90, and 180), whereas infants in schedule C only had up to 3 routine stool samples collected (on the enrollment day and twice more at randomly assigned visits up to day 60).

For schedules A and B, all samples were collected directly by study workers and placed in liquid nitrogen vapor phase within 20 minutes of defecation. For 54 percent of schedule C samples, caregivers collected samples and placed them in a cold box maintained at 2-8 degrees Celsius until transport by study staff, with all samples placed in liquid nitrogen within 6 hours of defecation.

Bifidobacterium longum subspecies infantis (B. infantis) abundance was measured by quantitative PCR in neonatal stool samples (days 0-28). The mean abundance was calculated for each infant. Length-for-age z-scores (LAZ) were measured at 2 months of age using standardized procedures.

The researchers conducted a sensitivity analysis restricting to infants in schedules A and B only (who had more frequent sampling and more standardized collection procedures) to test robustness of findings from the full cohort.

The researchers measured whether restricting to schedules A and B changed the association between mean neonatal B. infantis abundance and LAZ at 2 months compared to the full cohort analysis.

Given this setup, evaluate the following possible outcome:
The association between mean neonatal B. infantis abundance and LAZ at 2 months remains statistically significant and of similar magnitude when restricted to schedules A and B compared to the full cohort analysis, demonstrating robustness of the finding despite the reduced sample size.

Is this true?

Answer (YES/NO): NO